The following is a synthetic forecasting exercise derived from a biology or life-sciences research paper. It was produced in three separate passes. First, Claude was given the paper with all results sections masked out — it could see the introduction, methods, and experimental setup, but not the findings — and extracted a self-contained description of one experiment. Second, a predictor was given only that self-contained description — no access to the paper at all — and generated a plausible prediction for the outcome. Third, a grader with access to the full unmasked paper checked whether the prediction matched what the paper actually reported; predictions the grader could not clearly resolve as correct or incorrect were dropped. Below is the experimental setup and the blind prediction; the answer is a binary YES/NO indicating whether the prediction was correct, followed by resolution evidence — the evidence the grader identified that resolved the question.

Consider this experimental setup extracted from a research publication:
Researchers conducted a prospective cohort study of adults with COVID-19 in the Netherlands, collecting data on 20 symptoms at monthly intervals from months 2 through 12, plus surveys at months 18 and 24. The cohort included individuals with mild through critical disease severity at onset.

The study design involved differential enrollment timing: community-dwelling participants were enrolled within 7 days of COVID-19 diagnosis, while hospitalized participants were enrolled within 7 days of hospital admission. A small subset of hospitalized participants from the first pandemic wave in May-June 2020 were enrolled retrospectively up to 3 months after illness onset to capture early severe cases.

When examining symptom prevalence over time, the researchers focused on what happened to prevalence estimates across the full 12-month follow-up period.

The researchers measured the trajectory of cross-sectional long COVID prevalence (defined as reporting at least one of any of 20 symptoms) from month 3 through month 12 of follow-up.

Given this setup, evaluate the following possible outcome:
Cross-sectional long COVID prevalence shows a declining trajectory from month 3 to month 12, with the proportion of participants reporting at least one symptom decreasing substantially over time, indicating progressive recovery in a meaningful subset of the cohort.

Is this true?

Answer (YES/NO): NO